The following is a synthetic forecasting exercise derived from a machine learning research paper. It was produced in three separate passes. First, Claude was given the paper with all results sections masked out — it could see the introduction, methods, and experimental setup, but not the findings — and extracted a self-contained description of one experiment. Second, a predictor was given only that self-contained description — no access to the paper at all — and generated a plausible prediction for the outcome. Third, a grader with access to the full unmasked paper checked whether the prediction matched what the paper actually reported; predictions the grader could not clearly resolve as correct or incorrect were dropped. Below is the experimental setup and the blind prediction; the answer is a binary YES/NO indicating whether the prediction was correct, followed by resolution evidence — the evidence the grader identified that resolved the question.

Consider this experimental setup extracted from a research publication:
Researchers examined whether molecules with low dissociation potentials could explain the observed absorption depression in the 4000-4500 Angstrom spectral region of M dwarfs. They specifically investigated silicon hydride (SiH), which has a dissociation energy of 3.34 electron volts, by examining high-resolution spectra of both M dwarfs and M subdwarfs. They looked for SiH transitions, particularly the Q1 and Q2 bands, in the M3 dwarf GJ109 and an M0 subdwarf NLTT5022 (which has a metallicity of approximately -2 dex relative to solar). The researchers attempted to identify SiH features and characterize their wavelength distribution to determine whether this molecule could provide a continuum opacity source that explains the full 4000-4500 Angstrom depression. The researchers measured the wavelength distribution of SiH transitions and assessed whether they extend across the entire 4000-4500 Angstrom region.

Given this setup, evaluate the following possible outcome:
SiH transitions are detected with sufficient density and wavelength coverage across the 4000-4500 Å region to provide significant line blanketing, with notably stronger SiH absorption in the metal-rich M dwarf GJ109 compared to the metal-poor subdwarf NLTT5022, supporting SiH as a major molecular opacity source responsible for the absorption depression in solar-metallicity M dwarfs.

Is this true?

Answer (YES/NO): NO